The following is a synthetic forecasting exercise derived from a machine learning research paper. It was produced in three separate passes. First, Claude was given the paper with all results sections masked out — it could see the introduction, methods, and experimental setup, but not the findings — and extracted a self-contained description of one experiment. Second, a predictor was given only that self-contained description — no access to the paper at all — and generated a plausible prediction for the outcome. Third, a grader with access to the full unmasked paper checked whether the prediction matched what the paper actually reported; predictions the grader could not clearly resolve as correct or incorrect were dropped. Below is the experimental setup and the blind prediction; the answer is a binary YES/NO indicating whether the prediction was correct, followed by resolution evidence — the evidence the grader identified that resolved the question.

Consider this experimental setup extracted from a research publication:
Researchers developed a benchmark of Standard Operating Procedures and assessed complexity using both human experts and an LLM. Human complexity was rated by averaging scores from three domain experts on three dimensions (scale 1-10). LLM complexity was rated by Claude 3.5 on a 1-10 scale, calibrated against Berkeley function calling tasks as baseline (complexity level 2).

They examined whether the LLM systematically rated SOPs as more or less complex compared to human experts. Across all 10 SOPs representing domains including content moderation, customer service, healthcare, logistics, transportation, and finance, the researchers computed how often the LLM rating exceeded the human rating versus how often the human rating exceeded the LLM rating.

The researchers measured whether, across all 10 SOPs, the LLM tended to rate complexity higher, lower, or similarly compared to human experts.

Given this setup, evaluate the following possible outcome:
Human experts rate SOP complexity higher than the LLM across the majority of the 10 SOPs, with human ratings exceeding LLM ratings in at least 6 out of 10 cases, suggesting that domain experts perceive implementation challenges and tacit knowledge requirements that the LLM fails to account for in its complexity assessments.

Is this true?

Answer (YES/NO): NO